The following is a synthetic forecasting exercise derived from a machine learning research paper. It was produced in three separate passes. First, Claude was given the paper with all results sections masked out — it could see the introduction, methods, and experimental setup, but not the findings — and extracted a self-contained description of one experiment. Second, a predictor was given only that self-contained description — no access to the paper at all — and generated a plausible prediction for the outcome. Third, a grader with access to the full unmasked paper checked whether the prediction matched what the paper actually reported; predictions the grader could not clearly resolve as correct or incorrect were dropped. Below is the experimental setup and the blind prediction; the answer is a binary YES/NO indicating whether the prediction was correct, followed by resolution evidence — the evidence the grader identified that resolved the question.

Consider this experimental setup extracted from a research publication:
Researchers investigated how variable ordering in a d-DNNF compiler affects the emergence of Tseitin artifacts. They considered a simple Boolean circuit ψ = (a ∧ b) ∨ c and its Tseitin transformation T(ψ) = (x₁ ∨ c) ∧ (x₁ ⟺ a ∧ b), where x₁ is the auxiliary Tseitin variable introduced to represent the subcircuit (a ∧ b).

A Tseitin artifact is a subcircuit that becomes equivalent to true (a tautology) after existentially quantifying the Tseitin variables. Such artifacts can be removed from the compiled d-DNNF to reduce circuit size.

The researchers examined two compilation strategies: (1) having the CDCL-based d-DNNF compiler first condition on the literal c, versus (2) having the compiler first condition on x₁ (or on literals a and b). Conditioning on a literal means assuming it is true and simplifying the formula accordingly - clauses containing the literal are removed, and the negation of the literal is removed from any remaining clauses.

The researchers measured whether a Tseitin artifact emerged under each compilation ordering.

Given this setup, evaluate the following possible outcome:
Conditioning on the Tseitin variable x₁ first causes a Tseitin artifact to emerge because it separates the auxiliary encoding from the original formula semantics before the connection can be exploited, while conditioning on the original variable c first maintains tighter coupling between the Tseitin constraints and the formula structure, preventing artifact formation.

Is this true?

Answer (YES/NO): NO